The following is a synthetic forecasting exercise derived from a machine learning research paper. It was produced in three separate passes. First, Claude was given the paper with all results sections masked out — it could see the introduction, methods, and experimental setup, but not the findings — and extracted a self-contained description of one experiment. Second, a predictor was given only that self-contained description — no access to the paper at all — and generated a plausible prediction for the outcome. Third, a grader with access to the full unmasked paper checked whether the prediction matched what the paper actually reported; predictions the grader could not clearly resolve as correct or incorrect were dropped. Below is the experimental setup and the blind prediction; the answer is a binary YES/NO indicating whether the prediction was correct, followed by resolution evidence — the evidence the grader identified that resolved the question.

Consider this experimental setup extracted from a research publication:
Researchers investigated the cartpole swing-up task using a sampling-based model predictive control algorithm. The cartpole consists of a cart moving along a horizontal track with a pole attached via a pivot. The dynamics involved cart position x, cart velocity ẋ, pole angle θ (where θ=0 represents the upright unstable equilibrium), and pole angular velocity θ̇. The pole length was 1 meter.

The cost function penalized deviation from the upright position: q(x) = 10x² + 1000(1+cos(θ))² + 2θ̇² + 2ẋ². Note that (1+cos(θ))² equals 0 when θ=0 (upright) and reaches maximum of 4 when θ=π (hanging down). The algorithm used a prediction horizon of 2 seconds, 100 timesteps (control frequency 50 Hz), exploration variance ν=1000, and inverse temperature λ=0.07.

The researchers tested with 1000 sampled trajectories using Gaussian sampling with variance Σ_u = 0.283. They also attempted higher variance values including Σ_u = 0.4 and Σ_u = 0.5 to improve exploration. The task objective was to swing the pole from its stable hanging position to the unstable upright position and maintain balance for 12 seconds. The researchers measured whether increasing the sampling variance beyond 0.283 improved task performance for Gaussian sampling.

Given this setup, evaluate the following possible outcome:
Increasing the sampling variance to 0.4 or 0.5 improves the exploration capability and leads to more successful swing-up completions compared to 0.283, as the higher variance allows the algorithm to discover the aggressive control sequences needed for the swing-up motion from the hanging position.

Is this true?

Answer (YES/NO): YES